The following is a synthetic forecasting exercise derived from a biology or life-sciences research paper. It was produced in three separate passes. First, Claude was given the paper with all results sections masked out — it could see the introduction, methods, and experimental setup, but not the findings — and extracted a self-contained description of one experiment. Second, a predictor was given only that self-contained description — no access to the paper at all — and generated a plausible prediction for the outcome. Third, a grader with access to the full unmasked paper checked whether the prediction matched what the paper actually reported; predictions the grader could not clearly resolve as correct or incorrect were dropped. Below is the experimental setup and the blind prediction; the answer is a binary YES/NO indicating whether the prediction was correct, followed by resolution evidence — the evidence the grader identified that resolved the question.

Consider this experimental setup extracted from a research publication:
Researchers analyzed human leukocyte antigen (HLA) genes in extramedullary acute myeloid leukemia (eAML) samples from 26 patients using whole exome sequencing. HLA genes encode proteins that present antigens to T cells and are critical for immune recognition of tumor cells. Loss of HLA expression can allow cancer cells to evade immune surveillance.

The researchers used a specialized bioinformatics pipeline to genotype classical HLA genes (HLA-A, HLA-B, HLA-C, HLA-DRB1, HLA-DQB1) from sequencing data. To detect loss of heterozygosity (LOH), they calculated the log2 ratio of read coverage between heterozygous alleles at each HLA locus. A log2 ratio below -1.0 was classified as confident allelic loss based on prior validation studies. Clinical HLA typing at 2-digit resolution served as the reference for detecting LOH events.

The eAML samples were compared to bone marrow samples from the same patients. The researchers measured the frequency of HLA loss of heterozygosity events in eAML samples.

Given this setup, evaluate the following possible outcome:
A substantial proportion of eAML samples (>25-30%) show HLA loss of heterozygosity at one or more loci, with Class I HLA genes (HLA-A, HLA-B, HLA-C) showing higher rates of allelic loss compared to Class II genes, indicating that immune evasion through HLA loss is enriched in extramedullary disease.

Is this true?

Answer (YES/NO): NO